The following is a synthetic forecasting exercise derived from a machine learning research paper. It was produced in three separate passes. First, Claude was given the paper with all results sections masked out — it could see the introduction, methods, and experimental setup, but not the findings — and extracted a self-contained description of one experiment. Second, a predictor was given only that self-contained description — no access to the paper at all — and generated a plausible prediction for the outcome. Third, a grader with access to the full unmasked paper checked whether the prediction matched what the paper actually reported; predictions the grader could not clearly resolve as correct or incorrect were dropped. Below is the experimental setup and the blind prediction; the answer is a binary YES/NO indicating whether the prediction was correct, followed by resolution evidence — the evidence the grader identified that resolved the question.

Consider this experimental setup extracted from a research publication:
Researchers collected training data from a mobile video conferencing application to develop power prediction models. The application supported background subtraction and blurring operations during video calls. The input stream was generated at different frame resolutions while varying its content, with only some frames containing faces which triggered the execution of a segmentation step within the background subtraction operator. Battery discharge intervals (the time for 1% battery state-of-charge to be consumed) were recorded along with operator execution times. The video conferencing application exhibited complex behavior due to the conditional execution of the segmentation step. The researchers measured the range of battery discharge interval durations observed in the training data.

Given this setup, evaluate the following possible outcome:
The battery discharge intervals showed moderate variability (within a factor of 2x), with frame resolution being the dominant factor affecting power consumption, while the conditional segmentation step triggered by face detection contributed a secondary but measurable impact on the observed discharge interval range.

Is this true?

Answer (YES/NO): NO